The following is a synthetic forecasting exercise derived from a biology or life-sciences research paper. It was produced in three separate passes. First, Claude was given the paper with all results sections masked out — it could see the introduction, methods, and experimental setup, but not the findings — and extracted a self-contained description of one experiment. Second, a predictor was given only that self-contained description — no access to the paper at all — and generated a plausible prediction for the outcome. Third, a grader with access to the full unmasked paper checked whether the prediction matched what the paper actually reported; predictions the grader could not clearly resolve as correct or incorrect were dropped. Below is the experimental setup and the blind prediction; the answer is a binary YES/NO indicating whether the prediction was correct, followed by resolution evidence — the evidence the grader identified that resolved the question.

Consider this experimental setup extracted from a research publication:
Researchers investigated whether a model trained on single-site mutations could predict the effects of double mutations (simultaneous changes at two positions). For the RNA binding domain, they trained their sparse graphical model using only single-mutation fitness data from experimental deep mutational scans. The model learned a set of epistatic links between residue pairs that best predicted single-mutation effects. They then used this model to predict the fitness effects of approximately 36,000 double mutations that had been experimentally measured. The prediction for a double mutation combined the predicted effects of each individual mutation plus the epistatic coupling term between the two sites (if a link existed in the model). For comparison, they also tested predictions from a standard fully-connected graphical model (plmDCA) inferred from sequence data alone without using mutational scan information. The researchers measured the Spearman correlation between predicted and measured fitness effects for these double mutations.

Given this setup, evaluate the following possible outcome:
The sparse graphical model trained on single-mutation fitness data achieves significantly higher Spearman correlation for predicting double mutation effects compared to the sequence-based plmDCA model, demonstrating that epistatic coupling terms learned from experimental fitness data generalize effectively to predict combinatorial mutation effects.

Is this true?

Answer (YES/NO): YES